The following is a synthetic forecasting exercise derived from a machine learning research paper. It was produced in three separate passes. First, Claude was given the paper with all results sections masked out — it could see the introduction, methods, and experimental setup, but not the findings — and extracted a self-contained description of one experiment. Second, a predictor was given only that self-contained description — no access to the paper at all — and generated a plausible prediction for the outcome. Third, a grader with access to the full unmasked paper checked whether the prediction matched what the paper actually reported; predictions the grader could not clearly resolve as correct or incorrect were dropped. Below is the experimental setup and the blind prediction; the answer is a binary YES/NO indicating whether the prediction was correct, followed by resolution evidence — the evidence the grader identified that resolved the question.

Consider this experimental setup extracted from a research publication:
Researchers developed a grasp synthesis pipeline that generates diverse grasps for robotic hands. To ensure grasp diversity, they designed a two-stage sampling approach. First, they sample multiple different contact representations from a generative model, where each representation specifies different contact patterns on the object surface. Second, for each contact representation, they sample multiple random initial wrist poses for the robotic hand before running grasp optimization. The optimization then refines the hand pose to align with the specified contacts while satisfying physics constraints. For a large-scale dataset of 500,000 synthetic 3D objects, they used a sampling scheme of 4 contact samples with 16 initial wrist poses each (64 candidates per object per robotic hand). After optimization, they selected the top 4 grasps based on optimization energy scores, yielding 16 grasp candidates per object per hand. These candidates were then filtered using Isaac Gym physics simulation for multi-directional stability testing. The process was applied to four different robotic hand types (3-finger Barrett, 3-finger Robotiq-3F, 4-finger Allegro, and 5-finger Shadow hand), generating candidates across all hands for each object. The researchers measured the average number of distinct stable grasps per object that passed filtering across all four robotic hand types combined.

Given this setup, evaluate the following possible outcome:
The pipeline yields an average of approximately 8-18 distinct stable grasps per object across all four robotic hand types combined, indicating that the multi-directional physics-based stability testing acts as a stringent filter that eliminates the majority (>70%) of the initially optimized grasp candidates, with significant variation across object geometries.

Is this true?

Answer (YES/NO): NO